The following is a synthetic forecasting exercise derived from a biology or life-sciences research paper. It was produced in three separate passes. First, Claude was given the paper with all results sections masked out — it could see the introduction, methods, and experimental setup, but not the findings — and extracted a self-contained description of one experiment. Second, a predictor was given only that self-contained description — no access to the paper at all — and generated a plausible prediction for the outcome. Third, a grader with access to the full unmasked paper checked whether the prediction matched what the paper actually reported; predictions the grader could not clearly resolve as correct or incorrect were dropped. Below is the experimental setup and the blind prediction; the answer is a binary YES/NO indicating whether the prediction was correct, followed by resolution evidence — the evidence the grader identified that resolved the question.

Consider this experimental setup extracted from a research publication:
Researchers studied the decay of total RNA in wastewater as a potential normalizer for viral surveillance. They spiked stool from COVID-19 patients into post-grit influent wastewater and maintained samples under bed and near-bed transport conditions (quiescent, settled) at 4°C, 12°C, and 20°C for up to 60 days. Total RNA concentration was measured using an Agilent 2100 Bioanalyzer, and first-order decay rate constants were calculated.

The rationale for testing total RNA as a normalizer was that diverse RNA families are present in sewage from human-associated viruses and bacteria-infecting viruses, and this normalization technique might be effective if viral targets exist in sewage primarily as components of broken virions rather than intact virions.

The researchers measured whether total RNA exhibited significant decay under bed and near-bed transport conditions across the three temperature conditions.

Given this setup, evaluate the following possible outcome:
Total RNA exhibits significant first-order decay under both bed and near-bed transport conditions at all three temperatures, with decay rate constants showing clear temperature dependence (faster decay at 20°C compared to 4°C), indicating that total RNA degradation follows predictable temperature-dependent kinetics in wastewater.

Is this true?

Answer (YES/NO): NO